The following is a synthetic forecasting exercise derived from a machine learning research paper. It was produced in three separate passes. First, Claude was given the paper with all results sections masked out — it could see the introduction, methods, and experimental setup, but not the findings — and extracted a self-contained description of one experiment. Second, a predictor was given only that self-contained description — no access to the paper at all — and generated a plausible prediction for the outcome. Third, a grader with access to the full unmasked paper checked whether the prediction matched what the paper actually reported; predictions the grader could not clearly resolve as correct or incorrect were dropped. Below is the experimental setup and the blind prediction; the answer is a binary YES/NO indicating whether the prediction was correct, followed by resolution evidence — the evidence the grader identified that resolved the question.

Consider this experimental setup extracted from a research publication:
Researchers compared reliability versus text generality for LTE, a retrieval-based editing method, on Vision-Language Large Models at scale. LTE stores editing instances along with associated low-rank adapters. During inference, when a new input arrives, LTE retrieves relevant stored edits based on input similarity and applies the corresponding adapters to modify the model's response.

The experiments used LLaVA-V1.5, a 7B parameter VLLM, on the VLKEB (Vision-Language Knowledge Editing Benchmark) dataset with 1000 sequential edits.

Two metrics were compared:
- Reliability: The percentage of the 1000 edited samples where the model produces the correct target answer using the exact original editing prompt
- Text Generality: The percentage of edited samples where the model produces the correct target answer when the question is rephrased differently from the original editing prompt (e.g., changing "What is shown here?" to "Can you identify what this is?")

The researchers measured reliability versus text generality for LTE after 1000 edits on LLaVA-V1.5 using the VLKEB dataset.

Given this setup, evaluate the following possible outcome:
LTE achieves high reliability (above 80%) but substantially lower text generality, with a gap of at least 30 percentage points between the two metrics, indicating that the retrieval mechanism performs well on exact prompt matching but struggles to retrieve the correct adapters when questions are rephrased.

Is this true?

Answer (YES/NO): NO